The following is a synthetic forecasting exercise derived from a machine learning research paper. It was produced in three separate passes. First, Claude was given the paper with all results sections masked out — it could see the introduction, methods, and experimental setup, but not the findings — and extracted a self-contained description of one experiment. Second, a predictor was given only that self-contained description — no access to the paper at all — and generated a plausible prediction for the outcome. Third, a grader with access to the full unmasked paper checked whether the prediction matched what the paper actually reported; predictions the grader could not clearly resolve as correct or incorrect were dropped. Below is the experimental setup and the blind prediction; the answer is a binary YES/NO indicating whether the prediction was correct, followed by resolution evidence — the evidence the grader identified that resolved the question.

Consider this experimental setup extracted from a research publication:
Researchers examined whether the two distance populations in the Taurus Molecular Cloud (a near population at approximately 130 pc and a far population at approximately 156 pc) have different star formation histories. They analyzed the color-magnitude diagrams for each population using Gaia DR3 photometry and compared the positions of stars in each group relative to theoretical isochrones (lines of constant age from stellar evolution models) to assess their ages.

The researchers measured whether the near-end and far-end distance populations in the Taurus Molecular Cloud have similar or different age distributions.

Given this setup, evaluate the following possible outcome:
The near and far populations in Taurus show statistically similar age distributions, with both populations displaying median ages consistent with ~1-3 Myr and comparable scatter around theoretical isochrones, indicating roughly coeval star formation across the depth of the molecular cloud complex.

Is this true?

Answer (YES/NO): YES